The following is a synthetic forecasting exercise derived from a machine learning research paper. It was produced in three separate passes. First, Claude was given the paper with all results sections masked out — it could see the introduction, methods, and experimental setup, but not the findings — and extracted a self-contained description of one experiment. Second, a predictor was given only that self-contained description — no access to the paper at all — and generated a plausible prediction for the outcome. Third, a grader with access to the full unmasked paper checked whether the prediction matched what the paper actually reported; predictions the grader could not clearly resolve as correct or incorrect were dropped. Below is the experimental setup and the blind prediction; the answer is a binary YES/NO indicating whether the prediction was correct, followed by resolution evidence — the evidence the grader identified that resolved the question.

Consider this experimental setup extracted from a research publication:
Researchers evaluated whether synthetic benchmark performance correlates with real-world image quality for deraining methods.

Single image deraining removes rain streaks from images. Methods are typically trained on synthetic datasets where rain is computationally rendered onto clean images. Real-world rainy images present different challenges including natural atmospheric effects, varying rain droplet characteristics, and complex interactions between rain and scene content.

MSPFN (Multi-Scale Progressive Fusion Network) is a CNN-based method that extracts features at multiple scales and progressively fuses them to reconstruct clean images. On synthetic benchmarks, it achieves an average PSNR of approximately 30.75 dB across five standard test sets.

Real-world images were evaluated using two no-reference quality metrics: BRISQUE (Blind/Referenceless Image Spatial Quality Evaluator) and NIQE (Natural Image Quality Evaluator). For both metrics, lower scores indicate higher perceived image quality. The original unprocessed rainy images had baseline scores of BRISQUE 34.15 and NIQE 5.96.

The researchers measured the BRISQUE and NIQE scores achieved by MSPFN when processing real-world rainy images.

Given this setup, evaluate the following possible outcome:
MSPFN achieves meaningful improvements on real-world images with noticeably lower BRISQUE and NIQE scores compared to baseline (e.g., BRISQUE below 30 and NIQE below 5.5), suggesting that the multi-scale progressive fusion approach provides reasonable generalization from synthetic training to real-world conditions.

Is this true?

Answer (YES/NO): NO